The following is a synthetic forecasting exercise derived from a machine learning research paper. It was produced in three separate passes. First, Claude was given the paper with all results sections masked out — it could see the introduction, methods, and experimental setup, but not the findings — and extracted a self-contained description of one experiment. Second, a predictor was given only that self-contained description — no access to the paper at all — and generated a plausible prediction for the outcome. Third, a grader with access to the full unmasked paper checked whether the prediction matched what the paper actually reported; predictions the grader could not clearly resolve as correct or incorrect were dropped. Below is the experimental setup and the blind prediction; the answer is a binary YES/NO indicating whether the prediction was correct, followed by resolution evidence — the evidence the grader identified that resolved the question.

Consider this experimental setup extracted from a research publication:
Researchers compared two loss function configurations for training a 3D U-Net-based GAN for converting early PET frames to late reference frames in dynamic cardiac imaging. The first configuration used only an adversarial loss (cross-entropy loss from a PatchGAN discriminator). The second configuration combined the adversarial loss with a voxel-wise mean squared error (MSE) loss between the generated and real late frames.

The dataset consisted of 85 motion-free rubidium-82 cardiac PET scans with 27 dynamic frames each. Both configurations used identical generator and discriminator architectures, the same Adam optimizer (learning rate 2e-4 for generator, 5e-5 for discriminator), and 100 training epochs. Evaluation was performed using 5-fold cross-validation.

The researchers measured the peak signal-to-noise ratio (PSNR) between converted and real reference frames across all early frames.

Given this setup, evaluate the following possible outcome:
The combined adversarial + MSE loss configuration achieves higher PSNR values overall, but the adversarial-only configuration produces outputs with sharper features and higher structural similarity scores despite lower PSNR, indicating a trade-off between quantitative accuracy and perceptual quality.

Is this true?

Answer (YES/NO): NO